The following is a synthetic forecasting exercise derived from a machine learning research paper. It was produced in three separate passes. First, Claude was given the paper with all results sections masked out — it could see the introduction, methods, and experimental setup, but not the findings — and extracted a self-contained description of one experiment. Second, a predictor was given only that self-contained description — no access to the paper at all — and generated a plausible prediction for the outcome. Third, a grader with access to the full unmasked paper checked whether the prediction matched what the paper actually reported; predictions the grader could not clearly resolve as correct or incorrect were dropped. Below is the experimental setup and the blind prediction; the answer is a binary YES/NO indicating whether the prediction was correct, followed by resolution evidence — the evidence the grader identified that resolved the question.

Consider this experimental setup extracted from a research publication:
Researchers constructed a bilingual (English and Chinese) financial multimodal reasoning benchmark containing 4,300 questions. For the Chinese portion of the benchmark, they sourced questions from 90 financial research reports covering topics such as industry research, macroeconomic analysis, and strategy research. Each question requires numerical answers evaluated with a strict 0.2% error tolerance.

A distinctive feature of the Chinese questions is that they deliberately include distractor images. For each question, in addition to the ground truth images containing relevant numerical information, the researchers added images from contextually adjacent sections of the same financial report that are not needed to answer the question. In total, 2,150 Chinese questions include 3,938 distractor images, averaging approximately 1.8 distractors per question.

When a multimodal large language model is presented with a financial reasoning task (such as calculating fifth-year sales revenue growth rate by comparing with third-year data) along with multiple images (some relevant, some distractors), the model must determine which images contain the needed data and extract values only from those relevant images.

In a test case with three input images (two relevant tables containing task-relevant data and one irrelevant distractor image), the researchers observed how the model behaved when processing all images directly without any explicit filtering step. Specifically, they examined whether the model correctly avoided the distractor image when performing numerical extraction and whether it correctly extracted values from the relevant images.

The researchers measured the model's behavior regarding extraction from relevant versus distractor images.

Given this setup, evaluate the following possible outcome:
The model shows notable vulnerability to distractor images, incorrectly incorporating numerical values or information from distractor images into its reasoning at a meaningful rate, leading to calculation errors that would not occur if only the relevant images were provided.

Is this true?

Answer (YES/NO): NO